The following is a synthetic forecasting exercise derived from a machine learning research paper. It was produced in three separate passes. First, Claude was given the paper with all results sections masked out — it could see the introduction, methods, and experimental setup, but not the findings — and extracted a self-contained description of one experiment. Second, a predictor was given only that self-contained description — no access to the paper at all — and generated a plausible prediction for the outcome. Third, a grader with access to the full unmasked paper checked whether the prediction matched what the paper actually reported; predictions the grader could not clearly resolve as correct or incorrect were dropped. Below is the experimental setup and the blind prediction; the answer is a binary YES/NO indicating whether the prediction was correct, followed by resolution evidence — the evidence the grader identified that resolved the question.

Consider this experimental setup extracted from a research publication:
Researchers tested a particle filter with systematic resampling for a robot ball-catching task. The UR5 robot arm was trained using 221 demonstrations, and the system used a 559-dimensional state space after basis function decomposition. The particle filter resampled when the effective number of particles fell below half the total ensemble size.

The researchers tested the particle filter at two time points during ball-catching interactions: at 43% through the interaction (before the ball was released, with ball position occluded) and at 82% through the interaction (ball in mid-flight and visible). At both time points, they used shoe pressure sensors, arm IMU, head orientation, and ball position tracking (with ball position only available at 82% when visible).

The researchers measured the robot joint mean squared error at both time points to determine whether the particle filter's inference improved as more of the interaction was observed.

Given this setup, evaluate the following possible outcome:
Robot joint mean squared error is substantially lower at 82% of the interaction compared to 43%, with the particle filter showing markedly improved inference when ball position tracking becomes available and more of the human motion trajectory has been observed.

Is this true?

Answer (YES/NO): NO